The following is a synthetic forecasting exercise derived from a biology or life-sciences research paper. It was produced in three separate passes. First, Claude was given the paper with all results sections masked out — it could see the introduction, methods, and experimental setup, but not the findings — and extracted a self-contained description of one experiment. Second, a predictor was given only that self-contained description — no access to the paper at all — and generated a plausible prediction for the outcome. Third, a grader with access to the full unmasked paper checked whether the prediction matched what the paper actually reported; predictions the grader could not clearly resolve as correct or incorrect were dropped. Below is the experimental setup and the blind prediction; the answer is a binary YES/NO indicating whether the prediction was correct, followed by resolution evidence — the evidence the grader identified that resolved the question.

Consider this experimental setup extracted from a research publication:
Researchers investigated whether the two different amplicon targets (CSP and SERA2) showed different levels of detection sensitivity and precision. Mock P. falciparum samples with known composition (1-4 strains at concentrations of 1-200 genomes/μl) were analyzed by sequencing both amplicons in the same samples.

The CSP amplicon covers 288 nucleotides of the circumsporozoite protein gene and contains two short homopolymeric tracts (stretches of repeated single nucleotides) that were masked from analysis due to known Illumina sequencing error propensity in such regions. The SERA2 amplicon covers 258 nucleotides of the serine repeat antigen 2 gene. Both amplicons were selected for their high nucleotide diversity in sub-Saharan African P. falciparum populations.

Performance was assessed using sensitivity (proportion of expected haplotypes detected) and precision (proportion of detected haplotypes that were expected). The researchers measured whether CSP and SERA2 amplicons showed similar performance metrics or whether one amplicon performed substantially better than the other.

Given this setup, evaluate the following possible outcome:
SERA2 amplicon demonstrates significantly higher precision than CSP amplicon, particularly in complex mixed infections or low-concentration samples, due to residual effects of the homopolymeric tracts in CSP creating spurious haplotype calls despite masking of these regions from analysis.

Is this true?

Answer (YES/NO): NO